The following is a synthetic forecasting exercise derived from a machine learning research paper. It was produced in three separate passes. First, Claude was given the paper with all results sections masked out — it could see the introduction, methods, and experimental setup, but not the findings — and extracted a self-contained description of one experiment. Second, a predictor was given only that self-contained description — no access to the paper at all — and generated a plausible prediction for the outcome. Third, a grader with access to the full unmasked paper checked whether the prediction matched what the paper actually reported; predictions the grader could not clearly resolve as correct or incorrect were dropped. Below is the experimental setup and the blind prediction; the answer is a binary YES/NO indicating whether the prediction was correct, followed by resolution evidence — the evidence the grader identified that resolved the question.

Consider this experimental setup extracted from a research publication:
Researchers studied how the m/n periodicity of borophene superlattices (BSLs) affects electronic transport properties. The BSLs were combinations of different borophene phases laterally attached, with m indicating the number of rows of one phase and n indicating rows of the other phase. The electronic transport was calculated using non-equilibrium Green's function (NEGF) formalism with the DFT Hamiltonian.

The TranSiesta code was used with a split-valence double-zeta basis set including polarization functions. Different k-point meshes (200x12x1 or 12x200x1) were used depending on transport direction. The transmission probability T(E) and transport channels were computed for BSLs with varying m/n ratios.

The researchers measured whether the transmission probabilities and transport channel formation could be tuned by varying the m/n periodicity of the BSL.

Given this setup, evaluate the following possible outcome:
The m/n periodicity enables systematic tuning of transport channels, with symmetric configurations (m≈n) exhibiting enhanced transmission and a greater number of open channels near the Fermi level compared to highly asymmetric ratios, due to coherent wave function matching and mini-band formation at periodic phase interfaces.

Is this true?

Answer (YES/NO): NO